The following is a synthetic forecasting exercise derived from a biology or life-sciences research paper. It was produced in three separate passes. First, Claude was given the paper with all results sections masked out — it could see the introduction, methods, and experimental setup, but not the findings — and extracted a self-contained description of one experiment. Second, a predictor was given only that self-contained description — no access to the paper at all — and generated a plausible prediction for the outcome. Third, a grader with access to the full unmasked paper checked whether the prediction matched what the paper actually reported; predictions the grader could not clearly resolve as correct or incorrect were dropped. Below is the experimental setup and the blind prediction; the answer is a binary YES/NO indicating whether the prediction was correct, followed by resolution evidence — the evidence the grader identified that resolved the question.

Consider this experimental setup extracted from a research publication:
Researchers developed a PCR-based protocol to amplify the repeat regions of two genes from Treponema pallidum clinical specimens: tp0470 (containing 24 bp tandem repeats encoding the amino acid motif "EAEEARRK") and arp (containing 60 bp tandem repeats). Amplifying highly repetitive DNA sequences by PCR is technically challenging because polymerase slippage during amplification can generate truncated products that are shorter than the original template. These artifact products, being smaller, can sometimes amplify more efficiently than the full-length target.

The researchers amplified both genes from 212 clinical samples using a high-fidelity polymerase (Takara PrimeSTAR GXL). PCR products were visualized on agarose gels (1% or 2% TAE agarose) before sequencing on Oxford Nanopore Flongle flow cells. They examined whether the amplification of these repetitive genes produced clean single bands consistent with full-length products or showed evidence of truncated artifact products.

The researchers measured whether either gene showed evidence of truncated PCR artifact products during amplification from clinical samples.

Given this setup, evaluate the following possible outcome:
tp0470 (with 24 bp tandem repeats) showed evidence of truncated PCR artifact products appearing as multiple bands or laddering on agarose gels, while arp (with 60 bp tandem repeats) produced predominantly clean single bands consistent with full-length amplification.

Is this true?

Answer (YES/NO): YES